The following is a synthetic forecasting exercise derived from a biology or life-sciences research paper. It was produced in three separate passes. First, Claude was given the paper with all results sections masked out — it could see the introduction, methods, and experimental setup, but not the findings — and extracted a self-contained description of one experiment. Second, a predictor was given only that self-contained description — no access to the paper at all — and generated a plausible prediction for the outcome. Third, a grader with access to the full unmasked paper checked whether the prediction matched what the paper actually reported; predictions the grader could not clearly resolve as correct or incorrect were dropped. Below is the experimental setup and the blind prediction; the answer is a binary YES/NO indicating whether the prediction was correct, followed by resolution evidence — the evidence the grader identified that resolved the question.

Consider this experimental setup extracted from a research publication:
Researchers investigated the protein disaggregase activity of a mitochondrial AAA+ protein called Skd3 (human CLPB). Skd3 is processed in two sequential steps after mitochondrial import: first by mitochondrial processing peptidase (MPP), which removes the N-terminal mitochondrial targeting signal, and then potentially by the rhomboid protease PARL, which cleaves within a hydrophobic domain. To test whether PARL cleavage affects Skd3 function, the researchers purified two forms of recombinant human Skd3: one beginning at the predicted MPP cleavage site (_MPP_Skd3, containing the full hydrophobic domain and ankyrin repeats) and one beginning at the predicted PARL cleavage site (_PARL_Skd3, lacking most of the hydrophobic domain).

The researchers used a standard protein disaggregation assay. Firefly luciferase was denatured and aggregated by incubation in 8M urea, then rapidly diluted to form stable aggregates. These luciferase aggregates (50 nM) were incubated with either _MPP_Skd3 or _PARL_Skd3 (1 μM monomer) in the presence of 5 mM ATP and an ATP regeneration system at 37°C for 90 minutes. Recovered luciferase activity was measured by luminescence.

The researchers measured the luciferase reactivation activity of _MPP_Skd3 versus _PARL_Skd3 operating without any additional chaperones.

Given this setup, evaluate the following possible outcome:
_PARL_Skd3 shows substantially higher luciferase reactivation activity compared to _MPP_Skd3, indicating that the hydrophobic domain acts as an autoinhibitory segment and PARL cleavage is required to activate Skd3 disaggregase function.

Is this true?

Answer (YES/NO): YES